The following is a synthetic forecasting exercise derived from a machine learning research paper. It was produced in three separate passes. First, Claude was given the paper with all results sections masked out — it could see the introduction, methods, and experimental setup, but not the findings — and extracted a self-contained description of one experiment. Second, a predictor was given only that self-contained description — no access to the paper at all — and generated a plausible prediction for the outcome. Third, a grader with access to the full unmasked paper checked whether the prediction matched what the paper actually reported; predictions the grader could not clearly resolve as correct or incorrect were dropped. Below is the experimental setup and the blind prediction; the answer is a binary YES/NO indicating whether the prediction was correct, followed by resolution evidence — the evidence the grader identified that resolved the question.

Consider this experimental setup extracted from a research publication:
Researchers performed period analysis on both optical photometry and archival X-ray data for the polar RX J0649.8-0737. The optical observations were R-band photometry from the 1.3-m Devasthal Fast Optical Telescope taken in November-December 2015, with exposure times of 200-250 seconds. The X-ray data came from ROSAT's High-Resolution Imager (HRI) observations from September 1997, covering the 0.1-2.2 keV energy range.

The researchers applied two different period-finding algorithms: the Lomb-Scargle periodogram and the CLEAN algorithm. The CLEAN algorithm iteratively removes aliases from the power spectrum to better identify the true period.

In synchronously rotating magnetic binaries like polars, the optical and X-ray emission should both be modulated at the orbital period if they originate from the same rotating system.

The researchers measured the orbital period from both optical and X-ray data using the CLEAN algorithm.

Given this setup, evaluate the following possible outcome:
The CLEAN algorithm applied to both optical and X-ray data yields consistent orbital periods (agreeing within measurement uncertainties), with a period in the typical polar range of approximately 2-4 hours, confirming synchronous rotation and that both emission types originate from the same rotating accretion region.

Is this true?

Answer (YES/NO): NO